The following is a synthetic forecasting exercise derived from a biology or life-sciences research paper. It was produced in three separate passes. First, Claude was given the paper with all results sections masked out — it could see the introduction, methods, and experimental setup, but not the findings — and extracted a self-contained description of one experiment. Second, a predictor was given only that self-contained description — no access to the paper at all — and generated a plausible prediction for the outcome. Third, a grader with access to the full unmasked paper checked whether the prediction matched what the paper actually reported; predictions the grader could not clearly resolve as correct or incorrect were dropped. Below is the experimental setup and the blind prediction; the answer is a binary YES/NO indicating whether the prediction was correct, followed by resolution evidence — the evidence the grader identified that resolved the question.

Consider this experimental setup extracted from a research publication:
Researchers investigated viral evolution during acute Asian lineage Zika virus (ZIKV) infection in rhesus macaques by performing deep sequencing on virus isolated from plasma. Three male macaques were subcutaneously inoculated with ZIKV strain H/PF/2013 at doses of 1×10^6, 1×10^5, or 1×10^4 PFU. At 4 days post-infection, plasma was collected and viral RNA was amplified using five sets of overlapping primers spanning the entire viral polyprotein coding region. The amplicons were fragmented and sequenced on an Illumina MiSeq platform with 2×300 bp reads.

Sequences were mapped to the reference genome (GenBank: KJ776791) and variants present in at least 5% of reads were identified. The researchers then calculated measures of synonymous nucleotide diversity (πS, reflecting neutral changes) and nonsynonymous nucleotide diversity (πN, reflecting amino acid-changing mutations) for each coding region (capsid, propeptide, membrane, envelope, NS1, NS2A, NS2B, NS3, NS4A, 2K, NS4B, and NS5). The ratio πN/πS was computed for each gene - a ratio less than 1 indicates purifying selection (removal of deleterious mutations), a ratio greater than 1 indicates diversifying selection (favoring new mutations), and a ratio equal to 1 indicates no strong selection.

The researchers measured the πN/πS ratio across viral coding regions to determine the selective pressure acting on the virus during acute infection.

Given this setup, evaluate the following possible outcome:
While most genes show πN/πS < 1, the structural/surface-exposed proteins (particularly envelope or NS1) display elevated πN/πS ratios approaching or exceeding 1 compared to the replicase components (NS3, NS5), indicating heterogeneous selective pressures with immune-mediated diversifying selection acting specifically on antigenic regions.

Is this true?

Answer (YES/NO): NO